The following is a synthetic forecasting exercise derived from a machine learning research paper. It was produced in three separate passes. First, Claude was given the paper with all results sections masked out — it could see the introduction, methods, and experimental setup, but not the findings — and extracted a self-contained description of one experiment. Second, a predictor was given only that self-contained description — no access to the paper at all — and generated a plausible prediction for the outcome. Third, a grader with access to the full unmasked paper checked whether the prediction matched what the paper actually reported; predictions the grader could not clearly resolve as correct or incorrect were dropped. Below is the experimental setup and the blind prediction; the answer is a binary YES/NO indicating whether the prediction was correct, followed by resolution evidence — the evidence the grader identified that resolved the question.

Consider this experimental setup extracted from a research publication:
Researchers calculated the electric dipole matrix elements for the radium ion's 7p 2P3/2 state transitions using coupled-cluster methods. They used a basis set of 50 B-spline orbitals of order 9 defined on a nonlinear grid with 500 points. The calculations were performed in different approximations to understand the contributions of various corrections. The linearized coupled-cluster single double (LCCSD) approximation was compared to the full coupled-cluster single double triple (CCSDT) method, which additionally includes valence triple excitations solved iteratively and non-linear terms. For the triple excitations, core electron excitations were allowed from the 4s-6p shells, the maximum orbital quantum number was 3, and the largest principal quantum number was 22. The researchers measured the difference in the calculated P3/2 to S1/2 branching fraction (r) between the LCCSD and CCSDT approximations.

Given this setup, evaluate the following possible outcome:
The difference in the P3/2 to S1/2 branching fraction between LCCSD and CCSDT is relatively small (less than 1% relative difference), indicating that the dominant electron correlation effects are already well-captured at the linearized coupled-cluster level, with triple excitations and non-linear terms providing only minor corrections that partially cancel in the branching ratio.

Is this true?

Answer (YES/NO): YES